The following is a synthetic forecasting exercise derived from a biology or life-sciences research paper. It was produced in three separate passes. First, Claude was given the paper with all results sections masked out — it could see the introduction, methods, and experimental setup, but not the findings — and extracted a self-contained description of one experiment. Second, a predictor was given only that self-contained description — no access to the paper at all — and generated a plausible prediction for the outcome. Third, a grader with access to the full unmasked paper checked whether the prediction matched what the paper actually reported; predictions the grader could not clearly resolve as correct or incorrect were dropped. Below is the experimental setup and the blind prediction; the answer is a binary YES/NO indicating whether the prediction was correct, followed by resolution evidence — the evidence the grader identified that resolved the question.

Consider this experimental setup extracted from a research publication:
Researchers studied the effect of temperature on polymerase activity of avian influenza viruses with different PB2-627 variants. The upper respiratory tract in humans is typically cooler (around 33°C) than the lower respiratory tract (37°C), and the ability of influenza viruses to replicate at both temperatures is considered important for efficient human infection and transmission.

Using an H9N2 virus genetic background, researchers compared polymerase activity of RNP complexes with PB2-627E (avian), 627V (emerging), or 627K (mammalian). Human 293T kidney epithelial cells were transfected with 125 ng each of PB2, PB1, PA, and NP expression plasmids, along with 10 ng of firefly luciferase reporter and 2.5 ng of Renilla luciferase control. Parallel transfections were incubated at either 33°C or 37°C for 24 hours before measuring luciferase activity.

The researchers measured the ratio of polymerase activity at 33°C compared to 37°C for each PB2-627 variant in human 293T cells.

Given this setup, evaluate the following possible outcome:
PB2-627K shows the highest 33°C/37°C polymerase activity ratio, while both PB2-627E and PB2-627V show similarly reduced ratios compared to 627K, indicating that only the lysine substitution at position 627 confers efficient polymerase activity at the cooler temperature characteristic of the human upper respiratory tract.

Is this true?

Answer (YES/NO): NO